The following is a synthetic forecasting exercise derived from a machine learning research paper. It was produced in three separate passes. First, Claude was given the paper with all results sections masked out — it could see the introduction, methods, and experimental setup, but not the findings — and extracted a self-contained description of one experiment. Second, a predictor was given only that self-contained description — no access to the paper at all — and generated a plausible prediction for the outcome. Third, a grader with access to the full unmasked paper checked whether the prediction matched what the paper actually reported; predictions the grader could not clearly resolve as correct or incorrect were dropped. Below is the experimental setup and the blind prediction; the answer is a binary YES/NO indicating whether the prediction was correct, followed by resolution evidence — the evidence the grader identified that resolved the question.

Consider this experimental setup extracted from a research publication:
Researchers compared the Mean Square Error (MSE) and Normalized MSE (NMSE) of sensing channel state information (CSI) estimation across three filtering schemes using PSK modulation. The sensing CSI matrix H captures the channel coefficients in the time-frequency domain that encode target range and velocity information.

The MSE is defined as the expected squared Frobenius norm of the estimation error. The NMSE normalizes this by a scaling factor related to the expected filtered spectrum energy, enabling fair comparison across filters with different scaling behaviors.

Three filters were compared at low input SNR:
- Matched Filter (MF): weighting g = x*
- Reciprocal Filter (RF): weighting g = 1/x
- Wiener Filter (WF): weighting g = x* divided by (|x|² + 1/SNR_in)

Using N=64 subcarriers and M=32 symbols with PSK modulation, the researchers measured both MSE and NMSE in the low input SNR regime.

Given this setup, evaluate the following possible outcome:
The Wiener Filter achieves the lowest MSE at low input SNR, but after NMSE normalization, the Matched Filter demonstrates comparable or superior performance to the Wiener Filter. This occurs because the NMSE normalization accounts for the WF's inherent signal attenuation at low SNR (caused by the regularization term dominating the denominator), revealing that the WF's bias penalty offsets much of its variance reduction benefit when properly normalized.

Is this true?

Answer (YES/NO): NO